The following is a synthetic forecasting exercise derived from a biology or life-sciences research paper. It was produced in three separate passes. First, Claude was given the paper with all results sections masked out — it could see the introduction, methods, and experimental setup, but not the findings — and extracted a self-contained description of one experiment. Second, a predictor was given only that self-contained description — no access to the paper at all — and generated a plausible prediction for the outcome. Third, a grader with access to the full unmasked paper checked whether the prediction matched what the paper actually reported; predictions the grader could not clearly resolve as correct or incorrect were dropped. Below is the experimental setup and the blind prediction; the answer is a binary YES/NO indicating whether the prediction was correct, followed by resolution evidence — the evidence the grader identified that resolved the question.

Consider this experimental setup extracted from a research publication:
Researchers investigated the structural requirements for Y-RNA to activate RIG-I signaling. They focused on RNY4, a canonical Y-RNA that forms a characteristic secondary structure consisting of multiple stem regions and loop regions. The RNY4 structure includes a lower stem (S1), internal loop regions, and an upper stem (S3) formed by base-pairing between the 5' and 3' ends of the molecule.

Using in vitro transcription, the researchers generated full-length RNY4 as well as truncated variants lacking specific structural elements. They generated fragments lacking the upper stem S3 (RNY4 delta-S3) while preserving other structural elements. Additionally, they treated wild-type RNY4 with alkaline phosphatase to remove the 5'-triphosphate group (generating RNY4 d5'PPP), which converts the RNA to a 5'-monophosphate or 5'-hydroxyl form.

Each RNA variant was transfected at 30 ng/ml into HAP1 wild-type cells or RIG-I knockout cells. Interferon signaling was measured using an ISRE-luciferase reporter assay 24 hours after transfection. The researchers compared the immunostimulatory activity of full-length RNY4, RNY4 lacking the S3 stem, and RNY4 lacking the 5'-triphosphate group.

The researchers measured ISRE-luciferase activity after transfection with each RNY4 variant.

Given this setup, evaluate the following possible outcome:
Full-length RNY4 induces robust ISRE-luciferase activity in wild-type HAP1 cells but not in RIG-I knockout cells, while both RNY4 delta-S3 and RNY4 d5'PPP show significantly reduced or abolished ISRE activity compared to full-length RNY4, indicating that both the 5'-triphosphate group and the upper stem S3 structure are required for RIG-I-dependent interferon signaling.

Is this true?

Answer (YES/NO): YES